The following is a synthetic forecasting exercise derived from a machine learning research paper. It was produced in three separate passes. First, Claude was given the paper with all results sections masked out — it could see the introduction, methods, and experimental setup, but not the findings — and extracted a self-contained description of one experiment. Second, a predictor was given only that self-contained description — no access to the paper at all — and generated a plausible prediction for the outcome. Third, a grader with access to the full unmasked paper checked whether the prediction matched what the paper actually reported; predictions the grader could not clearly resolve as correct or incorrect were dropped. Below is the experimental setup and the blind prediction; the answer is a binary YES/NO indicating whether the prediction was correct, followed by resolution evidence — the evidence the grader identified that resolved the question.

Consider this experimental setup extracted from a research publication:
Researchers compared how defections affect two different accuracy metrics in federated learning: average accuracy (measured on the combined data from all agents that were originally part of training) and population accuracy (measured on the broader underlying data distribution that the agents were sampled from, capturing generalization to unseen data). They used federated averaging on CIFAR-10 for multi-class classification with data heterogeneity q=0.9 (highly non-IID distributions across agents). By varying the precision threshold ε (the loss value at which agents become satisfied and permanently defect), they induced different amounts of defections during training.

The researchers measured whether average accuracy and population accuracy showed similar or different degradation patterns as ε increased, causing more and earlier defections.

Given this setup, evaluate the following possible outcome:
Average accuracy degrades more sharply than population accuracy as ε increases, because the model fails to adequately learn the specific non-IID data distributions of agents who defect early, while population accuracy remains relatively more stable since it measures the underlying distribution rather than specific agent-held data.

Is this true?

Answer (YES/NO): NO